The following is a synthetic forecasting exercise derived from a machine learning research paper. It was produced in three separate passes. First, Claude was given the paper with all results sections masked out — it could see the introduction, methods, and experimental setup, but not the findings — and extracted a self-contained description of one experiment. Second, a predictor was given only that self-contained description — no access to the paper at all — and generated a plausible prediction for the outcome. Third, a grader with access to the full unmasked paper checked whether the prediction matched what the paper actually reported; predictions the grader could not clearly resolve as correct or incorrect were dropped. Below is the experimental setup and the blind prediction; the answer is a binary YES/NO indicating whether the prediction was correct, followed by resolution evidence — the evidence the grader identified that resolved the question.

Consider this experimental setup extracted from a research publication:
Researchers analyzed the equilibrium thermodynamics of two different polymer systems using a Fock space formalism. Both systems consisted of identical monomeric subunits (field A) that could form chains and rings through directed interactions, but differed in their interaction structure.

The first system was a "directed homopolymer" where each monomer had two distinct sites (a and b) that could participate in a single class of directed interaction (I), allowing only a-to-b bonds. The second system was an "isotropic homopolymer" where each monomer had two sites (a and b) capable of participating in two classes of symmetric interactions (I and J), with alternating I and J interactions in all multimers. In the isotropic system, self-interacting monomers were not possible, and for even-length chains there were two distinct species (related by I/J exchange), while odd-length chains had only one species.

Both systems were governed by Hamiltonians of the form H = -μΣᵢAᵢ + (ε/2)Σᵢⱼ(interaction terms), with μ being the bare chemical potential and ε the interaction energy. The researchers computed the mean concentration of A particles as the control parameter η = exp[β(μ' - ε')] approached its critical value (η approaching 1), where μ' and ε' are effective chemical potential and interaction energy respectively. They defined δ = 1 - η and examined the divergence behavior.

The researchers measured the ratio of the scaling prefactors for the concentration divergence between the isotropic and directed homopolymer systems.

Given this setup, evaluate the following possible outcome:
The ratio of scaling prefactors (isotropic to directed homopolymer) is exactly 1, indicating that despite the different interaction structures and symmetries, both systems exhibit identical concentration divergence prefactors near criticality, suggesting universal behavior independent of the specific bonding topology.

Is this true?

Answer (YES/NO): NO